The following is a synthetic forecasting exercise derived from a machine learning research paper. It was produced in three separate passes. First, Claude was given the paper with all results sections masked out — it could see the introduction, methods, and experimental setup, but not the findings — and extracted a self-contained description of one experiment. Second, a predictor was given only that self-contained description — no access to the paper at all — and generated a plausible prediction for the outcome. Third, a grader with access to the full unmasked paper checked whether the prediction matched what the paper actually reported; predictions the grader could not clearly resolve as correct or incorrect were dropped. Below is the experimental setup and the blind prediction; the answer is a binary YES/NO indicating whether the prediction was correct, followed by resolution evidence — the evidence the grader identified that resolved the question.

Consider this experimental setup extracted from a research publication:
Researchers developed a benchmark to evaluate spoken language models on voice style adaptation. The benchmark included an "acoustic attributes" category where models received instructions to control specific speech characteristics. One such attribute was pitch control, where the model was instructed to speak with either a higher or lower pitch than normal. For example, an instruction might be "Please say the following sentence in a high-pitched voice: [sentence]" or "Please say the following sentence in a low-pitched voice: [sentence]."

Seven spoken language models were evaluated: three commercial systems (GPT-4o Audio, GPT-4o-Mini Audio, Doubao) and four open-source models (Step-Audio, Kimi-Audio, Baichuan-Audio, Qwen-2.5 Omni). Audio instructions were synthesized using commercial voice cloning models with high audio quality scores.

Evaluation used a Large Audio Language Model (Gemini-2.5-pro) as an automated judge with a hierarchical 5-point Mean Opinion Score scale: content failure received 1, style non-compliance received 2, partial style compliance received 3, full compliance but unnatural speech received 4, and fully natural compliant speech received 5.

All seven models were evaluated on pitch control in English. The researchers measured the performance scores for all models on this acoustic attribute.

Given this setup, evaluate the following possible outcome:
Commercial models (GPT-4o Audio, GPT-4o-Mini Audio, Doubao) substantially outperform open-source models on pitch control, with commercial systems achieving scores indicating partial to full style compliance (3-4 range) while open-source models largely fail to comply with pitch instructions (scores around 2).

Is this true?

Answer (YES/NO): YES